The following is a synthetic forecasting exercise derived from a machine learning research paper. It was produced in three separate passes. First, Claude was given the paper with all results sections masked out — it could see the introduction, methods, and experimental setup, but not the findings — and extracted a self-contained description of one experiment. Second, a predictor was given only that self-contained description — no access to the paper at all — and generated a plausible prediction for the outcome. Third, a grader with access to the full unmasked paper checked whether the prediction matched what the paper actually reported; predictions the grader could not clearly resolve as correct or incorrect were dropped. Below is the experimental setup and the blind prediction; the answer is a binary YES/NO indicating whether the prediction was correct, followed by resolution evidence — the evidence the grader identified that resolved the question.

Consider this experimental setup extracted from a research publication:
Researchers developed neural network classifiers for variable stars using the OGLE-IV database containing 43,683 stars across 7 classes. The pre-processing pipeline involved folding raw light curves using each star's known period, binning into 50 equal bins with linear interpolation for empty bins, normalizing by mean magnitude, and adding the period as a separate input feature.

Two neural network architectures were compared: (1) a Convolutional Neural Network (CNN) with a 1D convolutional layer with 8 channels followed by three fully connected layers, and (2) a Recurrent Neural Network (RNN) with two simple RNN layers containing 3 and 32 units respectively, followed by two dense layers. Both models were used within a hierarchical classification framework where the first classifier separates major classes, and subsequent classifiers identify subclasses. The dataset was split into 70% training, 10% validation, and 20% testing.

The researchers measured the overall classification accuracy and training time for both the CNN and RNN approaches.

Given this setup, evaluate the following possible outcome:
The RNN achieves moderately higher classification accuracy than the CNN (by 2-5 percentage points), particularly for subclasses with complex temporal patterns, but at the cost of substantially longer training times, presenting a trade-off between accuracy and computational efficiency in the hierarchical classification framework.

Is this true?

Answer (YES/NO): NO